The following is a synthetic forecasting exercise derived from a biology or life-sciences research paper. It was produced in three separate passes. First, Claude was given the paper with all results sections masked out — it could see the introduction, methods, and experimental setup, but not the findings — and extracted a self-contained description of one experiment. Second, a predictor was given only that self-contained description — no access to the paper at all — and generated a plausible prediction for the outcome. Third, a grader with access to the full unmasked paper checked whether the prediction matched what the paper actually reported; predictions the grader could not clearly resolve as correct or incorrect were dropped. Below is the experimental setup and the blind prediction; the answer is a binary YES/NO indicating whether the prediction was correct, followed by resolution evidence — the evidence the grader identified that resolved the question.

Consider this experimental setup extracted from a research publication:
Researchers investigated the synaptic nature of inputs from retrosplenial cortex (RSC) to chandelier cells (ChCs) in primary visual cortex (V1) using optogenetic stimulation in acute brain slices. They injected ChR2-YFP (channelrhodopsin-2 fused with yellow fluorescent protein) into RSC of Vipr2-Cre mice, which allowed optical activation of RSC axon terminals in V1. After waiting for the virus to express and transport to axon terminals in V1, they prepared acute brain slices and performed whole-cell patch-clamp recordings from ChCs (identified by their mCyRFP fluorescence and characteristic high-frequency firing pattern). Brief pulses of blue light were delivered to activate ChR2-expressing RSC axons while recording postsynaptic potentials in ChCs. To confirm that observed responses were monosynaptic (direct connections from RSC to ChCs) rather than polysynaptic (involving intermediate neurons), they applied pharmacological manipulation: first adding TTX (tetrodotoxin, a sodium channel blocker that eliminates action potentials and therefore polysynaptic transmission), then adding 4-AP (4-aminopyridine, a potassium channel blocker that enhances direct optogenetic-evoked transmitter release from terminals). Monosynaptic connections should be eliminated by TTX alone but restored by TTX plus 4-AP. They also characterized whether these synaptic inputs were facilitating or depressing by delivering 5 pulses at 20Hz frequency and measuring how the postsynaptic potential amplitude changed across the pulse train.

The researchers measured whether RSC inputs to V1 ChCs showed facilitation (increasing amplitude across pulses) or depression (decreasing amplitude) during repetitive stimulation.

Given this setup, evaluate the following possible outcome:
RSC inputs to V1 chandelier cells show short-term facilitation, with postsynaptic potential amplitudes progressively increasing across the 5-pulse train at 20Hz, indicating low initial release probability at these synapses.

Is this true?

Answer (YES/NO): NO